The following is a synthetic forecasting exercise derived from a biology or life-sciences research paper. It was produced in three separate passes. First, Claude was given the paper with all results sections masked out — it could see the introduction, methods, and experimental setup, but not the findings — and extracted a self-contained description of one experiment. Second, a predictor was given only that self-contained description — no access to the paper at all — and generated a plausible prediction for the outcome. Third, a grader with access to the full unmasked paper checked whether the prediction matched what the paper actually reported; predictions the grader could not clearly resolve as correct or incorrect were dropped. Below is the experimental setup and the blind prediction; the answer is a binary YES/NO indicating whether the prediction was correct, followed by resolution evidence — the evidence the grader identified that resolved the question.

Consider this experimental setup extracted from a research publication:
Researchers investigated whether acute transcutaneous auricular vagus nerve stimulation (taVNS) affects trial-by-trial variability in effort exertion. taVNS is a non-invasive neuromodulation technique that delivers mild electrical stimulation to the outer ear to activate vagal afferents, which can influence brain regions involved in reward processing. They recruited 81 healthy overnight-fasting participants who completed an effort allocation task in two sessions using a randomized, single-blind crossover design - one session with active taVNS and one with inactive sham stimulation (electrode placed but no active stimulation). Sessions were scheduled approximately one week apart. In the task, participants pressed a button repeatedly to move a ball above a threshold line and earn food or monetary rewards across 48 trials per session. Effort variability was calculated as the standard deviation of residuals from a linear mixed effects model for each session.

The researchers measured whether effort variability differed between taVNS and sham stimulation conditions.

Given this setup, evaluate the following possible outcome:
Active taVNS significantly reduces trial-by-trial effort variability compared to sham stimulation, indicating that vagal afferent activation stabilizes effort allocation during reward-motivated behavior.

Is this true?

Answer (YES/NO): NO